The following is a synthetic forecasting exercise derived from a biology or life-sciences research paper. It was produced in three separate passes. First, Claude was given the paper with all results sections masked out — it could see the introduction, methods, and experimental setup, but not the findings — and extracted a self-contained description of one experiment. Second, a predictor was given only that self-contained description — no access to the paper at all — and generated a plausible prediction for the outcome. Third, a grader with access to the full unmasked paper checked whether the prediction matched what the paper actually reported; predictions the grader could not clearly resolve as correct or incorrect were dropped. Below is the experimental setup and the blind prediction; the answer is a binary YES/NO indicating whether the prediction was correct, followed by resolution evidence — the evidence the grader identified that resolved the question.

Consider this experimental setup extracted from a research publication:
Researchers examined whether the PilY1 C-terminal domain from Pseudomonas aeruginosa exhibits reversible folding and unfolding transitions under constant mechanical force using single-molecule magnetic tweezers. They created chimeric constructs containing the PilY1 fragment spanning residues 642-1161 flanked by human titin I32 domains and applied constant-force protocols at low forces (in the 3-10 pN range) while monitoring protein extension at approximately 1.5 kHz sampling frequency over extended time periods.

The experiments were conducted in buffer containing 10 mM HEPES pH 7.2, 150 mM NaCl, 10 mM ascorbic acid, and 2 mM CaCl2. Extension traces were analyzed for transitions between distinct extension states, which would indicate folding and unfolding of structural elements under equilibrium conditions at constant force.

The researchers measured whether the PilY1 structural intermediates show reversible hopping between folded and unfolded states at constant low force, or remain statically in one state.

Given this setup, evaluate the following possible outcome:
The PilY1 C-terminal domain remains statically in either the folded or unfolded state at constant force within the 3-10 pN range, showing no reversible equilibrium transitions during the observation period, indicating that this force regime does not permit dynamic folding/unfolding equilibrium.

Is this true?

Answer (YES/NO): YES